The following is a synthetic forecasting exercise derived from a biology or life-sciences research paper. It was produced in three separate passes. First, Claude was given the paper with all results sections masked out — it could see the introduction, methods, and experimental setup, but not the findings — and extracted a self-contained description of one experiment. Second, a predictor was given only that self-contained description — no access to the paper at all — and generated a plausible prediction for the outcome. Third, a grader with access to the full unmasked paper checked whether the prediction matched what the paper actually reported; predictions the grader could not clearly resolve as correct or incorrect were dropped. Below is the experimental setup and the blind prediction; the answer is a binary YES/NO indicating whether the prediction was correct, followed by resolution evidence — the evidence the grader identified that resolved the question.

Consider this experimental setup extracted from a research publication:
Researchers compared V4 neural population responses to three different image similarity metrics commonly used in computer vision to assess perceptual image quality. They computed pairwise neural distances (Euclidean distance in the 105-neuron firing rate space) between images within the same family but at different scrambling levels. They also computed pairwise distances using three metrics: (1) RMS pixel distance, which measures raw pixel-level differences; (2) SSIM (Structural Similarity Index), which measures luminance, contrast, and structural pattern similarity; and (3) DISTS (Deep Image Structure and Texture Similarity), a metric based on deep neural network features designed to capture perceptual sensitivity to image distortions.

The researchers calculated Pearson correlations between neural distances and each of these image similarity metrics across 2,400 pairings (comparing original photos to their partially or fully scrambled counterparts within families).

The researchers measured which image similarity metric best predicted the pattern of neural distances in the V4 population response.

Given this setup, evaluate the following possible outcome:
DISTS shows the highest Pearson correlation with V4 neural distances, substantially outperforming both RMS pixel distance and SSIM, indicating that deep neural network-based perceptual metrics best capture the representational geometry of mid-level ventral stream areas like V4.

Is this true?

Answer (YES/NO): YES